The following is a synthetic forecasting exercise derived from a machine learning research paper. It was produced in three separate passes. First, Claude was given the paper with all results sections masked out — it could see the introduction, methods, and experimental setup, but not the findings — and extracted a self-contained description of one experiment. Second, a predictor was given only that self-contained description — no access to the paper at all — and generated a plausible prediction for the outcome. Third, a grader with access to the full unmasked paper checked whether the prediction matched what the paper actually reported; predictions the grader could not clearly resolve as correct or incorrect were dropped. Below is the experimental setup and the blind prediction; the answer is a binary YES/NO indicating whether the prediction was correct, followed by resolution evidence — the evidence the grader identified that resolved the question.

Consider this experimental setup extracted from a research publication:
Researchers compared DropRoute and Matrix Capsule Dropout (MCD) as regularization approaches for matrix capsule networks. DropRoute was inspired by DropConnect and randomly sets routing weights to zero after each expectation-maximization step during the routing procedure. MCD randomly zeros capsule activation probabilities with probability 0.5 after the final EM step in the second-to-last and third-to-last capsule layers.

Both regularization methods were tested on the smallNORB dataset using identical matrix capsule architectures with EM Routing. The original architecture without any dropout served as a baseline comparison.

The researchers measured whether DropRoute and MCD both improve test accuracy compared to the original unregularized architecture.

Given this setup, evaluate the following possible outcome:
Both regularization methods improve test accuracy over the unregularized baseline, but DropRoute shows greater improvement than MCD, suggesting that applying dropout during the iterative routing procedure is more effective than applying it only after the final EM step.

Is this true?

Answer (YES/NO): NO